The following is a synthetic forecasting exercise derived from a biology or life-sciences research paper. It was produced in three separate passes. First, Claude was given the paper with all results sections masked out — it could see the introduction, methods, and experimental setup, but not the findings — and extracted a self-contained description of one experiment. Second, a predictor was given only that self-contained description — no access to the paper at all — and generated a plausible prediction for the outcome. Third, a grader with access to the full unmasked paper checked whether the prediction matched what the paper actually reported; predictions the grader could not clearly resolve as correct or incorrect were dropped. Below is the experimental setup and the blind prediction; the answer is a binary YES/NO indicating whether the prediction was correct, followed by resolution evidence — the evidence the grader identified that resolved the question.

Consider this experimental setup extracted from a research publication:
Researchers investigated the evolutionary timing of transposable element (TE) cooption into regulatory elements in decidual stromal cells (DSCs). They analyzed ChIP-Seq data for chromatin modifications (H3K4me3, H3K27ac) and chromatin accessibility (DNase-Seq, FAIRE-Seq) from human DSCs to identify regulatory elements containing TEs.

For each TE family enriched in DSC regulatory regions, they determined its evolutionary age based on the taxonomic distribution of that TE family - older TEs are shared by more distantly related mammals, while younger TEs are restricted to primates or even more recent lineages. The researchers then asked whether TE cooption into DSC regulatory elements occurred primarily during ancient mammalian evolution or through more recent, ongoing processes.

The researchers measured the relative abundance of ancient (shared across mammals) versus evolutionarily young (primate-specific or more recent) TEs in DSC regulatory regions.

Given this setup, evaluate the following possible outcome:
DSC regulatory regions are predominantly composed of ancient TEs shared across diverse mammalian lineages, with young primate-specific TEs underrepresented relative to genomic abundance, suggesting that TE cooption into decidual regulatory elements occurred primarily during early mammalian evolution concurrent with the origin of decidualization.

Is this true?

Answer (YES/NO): NO